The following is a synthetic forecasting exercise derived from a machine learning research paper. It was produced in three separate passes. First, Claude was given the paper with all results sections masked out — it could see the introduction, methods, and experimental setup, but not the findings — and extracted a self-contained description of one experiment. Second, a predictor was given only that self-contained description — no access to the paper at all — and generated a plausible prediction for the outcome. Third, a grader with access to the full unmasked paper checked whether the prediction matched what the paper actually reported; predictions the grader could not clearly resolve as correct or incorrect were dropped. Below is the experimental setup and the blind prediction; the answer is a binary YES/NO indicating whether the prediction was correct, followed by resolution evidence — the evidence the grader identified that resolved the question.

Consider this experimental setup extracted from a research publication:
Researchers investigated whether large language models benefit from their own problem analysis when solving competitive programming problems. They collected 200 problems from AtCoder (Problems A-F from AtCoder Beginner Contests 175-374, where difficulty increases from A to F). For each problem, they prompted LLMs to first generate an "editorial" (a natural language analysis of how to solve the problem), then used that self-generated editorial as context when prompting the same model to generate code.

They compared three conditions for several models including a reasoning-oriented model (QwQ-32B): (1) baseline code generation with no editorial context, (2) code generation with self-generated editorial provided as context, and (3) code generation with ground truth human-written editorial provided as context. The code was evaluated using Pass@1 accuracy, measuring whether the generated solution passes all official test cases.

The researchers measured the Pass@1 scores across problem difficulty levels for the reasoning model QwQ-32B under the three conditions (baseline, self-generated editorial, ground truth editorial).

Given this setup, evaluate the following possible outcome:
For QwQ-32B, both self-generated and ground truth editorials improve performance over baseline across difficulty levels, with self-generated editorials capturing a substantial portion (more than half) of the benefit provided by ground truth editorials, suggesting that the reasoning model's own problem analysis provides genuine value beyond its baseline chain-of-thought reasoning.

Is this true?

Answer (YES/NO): NO